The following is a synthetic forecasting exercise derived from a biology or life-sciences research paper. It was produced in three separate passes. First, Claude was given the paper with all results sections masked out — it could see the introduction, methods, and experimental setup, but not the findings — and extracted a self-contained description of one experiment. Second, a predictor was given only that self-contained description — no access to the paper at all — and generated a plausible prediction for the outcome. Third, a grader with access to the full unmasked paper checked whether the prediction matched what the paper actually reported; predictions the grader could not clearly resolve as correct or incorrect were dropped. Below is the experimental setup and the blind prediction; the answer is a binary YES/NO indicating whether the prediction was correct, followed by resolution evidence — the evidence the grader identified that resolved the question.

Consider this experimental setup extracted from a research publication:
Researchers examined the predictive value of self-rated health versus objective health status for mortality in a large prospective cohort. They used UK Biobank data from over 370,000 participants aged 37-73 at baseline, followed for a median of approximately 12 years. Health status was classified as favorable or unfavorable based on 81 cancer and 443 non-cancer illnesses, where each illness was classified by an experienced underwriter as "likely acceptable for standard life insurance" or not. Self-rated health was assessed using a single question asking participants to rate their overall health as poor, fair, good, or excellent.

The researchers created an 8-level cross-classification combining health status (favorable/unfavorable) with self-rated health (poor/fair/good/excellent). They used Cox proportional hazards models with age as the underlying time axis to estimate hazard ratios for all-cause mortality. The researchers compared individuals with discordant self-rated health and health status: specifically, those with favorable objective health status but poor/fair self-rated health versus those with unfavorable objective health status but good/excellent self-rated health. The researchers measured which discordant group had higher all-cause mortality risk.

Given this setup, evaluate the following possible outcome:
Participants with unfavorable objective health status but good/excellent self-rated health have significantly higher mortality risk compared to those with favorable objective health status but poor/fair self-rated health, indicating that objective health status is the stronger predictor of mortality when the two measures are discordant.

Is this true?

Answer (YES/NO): NO